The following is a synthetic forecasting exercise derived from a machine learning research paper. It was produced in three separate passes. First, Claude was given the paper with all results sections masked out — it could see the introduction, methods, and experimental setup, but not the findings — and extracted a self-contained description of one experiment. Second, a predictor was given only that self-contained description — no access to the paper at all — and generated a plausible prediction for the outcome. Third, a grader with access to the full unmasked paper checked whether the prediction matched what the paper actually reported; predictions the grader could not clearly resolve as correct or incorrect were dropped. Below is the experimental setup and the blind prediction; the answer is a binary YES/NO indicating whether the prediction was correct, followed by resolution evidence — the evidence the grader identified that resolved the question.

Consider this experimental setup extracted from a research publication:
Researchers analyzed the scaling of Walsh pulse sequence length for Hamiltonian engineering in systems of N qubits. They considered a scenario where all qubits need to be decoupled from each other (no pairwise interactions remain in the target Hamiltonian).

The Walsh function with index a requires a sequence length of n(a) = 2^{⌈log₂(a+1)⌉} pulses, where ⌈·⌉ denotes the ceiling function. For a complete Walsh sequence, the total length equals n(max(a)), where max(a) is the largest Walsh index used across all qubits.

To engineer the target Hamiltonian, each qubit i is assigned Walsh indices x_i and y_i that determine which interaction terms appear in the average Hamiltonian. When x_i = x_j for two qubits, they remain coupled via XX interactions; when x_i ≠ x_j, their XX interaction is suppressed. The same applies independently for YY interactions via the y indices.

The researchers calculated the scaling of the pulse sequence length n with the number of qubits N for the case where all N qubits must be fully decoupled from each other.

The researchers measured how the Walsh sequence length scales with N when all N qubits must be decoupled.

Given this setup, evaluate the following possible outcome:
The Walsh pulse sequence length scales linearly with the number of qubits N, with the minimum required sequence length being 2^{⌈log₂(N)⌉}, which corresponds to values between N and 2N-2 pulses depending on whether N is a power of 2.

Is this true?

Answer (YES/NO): YES